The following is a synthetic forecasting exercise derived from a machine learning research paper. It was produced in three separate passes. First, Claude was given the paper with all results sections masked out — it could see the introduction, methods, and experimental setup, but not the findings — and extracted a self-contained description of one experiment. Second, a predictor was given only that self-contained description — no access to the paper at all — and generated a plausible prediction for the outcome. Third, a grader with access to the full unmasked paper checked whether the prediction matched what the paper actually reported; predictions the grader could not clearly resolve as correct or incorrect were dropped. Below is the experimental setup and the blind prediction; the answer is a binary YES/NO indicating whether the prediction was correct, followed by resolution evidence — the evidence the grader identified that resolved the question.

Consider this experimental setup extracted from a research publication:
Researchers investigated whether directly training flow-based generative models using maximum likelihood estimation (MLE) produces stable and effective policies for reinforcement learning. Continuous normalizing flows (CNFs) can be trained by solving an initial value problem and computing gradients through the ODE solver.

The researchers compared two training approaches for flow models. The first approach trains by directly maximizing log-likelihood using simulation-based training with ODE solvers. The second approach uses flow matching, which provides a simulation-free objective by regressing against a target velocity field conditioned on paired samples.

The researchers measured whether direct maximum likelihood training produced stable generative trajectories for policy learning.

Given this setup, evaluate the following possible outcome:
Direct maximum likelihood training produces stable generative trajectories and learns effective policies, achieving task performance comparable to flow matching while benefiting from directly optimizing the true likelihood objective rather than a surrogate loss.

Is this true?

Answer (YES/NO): NO